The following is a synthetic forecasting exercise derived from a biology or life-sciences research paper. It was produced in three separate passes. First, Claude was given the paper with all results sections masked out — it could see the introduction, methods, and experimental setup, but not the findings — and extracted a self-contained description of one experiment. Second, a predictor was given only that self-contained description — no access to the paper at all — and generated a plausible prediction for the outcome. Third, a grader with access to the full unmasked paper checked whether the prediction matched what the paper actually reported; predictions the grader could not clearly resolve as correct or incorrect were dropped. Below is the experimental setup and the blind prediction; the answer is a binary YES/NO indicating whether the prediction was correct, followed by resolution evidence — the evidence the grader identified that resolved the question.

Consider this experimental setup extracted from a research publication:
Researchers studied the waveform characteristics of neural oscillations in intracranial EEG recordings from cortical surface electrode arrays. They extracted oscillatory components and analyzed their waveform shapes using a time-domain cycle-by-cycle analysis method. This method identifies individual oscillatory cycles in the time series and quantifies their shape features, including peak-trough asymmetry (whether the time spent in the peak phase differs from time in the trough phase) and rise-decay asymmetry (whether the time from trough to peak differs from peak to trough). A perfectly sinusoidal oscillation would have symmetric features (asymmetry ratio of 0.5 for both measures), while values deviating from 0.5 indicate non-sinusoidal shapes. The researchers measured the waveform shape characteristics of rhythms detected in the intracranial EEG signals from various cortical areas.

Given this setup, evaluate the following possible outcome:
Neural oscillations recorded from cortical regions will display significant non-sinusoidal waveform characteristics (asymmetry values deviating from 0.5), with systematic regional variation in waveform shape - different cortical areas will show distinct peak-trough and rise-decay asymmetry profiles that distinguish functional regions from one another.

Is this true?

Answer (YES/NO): NO